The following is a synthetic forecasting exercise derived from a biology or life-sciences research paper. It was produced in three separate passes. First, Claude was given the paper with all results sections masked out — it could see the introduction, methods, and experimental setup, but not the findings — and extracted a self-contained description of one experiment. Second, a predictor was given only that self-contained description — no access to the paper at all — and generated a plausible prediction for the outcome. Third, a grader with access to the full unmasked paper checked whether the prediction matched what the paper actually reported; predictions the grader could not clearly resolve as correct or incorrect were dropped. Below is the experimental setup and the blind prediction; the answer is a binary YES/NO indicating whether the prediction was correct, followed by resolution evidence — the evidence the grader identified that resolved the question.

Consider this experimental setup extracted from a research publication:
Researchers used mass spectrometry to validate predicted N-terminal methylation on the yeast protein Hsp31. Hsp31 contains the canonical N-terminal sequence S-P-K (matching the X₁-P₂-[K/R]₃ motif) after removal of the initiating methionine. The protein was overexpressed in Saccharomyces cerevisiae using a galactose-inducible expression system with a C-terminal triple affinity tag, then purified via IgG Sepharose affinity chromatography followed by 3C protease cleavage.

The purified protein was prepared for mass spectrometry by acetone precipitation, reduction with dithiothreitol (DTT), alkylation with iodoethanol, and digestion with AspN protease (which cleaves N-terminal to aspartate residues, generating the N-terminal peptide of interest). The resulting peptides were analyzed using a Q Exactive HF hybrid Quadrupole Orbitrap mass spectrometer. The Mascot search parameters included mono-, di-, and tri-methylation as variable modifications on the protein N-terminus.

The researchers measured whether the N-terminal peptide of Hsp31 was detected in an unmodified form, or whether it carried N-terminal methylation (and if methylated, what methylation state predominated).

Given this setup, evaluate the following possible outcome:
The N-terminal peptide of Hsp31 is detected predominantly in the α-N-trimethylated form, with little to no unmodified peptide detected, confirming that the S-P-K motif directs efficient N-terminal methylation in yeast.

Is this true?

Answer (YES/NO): NO